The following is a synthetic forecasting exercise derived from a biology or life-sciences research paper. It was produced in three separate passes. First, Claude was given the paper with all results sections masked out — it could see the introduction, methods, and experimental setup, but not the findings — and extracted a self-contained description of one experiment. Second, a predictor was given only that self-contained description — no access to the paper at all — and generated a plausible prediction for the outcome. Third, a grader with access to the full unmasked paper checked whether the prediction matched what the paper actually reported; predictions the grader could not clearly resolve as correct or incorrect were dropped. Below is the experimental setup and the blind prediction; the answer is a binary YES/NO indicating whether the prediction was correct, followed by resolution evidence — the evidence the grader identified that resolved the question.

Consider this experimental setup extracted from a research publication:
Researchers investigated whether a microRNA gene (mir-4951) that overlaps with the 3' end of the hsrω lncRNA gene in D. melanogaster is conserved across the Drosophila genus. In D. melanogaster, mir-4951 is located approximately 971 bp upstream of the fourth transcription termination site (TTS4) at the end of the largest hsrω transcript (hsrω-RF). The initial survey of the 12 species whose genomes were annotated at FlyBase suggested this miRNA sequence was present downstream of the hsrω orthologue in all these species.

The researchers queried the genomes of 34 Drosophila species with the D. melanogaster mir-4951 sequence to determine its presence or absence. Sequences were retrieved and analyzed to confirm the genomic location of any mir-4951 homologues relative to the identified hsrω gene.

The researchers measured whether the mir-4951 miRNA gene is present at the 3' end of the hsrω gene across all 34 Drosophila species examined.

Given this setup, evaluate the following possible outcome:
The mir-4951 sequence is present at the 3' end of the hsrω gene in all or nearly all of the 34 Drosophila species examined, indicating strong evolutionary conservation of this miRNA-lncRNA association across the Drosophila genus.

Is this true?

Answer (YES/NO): YES